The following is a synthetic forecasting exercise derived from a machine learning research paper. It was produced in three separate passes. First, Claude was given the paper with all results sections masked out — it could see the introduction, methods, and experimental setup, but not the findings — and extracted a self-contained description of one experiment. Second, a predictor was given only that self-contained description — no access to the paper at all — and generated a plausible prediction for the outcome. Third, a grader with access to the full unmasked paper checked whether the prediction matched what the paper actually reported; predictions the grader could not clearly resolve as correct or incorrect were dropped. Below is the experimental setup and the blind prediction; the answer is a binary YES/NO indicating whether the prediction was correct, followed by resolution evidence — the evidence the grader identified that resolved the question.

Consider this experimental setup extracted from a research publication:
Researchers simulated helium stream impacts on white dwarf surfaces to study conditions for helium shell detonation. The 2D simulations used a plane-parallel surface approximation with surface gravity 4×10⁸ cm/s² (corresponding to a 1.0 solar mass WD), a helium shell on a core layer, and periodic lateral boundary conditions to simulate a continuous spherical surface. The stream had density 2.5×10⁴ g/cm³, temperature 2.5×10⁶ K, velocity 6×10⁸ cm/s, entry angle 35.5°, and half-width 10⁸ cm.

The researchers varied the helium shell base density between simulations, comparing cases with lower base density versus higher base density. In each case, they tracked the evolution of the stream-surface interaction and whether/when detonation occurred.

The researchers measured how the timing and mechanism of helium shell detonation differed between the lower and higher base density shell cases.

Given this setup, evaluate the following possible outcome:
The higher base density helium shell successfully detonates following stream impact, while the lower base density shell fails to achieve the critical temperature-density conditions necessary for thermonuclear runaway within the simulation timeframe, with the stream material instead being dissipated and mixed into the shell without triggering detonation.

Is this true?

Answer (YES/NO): NO